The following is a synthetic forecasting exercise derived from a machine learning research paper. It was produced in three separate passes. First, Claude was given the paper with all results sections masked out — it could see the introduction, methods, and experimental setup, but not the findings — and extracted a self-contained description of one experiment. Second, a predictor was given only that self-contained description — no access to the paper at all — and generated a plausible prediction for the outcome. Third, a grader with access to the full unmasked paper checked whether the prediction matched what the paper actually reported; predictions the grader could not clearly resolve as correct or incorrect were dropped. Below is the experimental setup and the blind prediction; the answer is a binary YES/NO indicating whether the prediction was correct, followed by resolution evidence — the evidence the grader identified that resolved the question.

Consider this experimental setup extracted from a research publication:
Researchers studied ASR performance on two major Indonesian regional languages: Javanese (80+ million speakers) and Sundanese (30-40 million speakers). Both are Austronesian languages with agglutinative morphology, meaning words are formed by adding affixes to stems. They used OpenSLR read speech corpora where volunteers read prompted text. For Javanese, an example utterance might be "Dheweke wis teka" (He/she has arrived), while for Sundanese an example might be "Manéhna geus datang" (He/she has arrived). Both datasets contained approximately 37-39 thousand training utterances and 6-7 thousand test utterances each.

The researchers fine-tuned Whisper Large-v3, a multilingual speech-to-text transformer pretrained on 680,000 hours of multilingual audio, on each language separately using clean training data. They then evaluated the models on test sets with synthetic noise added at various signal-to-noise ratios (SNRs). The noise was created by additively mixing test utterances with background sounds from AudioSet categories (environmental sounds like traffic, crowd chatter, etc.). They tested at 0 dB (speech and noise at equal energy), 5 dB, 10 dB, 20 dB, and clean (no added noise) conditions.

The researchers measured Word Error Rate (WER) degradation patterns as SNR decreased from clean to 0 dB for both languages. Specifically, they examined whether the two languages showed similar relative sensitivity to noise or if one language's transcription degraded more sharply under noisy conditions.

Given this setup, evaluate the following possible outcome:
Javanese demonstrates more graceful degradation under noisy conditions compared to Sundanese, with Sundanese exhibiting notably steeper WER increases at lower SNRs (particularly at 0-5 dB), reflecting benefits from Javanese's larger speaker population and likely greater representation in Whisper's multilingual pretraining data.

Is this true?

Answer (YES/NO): NO